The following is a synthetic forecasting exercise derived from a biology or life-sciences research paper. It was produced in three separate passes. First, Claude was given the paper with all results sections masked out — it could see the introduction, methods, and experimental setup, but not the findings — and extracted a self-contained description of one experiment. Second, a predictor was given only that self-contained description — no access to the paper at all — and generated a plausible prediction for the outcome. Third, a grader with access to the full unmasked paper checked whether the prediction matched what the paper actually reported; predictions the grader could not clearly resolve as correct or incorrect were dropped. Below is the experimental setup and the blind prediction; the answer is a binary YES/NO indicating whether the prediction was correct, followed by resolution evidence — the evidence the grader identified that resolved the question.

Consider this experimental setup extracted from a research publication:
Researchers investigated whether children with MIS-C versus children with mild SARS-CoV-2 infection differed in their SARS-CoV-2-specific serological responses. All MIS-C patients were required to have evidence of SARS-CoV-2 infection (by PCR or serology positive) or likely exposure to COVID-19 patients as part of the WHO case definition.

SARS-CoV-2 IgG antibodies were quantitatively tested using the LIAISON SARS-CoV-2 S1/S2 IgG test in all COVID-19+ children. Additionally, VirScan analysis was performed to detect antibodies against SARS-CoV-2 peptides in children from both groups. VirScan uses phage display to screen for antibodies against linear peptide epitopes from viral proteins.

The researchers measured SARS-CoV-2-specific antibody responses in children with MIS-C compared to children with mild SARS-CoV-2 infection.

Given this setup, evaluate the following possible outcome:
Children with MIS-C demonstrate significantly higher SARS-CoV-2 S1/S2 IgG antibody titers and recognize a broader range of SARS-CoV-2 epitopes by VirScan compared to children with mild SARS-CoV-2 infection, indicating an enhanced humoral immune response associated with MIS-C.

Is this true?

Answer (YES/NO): NO